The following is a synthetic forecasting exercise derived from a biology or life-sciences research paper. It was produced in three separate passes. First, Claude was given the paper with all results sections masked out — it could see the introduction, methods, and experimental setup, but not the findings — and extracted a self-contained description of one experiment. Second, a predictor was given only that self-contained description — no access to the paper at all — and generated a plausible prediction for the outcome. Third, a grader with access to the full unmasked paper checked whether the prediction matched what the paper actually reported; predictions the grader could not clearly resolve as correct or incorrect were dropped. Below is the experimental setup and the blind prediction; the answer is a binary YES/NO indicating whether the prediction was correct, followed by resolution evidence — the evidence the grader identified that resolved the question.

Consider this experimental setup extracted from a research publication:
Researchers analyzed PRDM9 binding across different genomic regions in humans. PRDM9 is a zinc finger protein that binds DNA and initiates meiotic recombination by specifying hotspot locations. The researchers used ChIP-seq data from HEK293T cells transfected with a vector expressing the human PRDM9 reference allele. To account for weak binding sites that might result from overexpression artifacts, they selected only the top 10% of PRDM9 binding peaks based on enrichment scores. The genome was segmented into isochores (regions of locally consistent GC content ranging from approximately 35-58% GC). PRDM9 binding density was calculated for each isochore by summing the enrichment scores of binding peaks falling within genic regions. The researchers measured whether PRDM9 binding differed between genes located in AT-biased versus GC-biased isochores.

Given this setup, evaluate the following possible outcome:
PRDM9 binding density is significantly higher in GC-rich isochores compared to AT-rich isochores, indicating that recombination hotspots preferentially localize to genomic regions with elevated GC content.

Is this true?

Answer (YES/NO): YES